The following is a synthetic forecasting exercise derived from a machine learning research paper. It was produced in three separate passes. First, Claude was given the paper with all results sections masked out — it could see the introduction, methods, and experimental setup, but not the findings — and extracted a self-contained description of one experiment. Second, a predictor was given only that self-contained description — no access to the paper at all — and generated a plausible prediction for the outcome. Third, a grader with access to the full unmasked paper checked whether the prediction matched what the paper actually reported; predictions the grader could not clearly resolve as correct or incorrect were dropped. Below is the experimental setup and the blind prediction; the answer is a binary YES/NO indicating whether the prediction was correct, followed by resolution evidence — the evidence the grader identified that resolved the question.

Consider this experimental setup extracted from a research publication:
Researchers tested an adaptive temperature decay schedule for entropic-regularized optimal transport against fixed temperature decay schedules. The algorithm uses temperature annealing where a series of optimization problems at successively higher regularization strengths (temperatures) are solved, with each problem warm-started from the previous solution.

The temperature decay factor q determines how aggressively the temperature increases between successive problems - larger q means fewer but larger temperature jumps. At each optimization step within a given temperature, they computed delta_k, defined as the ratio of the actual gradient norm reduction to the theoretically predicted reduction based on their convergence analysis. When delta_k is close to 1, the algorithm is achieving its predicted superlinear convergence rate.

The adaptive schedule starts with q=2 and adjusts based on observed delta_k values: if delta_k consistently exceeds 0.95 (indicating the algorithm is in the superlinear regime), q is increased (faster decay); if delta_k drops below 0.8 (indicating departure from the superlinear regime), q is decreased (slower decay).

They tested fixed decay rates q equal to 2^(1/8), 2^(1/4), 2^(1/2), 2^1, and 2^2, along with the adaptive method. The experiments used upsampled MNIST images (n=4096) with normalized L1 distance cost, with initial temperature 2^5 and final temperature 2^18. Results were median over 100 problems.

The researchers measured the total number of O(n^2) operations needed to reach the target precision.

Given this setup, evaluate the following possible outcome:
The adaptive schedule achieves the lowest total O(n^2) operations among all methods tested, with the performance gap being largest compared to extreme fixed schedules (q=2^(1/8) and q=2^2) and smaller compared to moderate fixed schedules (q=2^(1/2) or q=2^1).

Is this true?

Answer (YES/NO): NO